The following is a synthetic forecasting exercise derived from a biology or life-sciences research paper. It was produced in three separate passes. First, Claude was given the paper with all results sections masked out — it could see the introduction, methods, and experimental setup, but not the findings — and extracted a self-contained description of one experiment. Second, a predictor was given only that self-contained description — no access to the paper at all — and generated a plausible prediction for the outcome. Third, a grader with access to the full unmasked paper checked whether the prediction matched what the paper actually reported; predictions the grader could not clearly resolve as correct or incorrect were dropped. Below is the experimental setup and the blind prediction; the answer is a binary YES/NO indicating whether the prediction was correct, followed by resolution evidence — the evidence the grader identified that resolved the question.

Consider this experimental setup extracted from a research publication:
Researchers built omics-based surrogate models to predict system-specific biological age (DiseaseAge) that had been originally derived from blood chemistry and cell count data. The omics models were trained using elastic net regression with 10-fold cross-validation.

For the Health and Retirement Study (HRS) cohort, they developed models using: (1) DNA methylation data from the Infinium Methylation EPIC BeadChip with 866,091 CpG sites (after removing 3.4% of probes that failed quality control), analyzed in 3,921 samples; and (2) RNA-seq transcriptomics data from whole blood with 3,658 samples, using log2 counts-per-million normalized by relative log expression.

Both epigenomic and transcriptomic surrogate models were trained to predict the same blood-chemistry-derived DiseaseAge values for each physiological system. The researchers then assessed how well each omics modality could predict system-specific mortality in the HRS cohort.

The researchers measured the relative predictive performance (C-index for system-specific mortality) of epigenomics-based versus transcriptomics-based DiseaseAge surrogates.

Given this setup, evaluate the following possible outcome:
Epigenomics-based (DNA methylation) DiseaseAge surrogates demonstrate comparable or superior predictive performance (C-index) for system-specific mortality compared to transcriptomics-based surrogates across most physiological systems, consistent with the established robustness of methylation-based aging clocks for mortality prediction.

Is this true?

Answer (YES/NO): YES